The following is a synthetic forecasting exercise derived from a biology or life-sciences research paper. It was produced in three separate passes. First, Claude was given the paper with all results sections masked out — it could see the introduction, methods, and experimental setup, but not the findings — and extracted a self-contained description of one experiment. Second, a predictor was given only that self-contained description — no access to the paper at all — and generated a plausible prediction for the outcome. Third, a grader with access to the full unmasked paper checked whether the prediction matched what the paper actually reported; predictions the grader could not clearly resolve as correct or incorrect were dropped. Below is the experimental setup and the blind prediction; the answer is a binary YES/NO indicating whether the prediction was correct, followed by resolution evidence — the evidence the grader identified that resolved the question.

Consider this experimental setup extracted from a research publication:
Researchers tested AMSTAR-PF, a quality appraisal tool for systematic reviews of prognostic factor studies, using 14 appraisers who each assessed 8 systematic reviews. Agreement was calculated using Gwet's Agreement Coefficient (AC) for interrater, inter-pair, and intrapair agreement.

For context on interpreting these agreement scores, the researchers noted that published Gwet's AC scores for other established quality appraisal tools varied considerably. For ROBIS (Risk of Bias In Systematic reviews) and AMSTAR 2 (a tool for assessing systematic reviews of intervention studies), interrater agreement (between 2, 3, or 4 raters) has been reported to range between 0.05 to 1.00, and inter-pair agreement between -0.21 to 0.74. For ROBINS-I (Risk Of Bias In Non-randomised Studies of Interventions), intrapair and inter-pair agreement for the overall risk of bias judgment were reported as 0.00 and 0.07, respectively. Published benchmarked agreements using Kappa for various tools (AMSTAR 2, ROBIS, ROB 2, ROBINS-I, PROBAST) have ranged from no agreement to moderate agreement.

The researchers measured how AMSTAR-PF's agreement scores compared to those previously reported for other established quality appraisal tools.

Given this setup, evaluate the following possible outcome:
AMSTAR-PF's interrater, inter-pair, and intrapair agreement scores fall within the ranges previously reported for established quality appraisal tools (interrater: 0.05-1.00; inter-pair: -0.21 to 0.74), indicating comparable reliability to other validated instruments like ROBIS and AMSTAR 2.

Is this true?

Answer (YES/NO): NO